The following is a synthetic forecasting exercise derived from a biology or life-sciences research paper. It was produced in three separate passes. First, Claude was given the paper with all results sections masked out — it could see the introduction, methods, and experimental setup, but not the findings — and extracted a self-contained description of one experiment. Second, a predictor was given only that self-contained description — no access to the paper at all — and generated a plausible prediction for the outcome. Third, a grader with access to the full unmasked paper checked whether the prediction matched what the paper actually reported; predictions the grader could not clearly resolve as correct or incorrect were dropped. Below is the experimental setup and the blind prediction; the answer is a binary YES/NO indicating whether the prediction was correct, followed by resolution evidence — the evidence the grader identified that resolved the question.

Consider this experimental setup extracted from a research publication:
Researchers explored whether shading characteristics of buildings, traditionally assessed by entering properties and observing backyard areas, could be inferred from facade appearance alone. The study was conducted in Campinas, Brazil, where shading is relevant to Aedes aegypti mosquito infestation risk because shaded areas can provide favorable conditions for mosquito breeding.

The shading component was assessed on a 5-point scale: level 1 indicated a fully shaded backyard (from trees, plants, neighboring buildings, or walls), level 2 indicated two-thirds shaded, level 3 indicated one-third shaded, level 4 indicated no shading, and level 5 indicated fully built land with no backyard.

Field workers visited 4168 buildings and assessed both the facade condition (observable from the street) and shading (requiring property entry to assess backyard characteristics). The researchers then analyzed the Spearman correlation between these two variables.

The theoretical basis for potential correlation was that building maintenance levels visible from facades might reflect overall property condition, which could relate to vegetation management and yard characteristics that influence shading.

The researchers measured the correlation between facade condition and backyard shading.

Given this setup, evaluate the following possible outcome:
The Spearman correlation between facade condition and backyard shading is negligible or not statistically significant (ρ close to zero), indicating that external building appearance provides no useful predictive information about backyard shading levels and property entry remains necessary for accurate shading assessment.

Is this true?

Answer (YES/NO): NO